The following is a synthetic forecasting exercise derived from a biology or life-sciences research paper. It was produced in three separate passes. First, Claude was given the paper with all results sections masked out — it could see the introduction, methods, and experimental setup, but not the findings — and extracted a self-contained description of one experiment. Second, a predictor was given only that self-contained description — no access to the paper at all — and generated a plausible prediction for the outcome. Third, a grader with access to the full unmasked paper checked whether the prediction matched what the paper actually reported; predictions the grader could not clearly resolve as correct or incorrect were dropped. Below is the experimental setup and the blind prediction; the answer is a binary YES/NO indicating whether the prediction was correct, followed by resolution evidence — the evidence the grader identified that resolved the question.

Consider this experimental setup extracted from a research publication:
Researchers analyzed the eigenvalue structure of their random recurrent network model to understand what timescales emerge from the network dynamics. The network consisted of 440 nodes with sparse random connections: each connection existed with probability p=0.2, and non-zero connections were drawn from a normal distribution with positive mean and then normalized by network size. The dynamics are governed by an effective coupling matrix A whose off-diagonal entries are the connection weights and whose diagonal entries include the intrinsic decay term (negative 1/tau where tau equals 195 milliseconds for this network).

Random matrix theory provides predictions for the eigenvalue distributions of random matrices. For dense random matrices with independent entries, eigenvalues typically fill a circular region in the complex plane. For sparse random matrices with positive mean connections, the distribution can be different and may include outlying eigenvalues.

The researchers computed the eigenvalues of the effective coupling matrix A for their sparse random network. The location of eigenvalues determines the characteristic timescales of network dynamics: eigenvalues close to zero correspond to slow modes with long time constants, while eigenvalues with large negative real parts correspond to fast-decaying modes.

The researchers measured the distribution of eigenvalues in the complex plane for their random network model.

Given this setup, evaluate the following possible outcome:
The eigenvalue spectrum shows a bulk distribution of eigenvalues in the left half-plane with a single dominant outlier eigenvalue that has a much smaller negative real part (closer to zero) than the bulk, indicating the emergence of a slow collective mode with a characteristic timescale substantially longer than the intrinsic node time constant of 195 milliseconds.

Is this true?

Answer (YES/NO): YES